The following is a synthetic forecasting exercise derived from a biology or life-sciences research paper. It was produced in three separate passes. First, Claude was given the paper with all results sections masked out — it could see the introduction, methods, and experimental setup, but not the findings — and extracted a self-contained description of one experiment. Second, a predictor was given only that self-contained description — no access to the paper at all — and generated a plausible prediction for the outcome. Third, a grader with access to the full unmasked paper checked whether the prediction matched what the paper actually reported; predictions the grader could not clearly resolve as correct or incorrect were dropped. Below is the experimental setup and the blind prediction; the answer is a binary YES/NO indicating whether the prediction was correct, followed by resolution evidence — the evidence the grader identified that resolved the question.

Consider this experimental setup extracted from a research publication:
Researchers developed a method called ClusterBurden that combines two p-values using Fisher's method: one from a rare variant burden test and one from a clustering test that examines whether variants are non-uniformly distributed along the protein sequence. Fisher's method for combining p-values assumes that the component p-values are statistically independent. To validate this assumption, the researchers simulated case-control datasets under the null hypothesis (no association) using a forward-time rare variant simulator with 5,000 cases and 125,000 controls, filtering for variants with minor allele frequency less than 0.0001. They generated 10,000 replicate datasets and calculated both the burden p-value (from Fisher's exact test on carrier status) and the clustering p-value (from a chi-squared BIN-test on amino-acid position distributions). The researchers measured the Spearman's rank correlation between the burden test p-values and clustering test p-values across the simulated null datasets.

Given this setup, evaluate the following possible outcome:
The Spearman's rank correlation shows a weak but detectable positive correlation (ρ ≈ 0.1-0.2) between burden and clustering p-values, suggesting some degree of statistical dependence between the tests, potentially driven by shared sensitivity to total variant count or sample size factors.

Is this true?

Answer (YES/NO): NO